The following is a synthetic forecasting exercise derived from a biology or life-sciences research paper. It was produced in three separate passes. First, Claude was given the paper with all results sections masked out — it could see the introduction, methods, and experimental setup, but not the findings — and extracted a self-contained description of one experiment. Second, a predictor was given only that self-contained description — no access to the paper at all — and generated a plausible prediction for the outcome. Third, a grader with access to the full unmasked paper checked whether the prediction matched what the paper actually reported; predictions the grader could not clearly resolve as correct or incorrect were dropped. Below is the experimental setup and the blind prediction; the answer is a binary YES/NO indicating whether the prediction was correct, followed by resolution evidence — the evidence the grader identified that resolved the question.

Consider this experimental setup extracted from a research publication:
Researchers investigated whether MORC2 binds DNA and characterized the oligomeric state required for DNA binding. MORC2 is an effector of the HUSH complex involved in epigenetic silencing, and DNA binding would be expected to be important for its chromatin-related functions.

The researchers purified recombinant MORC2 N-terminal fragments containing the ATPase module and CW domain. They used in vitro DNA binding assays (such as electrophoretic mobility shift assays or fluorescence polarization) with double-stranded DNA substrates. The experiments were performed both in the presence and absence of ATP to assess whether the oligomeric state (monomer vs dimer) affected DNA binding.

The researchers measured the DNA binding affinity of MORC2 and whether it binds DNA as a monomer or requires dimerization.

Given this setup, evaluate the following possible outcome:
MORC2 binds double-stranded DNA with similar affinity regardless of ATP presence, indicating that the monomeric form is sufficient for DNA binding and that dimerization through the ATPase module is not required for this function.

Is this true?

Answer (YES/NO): YES